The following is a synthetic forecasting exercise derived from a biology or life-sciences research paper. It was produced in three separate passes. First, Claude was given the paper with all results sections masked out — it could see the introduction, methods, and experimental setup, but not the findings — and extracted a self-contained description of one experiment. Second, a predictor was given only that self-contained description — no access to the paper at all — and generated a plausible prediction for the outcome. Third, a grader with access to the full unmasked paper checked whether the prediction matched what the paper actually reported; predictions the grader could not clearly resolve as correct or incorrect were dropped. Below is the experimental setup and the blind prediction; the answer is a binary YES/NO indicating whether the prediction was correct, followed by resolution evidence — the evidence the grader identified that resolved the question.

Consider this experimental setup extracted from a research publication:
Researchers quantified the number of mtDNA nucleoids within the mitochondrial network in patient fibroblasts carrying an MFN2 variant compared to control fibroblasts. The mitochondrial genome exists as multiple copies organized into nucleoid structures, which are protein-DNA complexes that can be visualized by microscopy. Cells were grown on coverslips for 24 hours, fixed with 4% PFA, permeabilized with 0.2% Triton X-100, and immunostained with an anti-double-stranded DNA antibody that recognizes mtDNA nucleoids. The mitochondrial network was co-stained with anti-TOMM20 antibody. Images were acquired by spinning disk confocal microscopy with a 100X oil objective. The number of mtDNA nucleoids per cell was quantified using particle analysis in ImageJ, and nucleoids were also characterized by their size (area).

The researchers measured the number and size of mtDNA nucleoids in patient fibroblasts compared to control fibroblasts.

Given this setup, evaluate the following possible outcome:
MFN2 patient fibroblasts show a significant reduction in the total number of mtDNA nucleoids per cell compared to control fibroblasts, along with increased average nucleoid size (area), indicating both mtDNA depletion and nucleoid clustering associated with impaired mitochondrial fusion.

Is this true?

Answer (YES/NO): NO